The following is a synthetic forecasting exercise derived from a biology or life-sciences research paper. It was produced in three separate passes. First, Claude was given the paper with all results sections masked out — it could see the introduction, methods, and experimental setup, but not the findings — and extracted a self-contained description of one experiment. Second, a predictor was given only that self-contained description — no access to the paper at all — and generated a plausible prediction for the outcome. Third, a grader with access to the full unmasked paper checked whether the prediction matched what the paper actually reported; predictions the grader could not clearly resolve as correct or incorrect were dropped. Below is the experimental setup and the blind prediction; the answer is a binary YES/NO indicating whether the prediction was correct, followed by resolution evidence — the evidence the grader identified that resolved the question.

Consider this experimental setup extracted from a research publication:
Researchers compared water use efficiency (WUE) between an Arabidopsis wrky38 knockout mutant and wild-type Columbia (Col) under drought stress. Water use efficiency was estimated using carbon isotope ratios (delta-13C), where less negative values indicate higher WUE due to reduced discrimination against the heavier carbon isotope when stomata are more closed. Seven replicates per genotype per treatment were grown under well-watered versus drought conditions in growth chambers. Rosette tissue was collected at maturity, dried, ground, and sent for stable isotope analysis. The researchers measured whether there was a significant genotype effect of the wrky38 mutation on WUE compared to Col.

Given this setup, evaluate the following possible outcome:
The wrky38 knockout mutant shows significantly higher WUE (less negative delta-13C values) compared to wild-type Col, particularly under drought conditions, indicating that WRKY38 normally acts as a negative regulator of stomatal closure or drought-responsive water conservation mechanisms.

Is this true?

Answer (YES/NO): YES